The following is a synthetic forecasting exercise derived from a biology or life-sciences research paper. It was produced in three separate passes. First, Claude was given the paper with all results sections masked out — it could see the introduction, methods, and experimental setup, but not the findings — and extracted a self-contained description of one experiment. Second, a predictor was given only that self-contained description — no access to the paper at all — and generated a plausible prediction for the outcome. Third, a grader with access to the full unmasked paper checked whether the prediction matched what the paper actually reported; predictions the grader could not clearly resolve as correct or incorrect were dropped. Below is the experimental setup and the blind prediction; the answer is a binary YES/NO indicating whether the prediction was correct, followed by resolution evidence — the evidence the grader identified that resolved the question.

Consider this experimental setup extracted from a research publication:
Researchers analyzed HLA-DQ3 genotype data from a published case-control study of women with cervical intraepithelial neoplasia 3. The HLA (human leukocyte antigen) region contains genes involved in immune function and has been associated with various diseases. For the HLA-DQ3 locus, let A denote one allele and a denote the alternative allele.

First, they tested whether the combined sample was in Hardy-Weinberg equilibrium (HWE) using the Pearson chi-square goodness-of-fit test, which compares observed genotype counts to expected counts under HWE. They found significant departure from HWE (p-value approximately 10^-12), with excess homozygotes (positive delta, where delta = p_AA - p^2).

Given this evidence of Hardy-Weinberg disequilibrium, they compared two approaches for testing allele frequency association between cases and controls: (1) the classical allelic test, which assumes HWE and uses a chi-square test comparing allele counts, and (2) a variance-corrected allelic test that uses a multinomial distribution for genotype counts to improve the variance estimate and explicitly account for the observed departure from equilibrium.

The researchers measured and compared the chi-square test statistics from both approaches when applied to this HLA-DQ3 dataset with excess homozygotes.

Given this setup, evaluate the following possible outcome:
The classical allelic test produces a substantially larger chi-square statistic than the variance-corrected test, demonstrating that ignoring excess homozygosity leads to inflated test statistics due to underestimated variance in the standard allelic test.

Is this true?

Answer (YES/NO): YES